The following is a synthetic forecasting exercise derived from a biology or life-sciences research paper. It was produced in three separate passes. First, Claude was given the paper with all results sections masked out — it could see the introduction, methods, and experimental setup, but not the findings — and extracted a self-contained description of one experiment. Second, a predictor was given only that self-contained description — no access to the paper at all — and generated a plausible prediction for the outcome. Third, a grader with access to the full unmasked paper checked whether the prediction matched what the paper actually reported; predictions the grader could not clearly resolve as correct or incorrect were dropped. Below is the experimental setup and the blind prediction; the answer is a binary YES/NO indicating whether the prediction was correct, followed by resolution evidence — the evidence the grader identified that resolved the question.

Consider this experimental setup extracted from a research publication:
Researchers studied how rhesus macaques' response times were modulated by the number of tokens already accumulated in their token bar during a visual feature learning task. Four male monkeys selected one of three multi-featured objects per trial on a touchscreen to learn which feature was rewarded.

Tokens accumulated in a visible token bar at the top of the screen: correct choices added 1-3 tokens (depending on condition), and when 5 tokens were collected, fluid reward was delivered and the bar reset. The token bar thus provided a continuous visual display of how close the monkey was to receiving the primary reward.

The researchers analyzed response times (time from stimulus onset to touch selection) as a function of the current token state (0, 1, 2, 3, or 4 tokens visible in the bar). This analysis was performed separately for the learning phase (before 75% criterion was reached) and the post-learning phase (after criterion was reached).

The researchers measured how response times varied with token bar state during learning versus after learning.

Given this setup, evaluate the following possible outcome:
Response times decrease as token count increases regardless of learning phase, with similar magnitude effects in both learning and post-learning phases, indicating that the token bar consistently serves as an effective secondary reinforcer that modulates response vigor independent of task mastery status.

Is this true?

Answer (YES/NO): NO